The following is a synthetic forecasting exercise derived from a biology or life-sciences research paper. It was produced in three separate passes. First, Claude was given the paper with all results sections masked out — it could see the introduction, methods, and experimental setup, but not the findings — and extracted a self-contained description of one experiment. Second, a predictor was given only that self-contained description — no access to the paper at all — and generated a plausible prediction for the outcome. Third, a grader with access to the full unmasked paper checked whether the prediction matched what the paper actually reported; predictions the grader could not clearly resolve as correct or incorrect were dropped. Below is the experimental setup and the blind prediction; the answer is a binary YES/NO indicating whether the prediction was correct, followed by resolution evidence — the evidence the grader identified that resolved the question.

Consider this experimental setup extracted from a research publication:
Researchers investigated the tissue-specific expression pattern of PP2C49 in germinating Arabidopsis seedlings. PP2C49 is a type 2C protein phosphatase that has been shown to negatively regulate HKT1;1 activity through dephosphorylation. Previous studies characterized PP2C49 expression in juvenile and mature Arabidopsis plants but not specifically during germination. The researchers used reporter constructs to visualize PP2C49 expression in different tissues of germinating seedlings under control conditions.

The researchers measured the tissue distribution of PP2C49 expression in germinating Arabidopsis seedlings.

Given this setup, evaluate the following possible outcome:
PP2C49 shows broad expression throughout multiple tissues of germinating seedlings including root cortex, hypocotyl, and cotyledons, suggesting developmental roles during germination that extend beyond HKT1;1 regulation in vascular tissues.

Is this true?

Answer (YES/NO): NO